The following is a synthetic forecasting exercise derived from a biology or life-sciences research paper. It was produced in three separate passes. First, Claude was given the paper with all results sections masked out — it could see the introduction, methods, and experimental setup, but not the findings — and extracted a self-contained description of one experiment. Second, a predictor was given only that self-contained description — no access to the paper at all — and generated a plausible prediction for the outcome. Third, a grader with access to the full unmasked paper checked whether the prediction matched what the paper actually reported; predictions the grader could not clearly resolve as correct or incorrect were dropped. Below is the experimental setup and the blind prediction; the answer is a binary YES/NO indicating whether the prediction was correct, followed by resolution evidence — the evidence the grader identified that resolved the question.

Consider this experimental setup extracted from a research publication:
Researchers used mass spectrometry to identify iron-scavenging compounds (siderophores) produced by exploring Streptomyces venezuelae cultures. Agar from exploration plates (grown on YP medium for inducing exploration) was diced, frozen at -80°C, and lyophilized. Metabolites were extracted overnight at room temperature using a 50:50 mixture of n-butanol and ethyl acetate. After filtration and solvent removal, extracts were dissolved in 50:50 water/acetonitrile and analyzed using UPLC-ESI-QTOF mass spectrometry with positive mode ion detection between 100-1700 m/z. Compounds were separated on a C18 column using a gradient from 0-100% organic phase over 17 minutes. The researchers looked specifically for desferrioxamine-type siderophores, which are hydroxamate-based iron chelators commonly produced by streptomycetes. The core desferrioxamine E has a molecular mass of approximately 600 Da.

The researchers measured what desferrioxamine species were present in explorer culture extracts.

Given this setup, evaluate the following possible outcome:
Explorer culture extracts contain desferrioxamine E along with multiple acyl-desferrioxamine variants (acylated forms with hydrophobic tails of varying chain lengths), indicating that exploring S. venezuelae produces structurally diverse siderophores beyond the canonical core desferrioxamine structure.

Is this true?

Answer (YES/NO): NO